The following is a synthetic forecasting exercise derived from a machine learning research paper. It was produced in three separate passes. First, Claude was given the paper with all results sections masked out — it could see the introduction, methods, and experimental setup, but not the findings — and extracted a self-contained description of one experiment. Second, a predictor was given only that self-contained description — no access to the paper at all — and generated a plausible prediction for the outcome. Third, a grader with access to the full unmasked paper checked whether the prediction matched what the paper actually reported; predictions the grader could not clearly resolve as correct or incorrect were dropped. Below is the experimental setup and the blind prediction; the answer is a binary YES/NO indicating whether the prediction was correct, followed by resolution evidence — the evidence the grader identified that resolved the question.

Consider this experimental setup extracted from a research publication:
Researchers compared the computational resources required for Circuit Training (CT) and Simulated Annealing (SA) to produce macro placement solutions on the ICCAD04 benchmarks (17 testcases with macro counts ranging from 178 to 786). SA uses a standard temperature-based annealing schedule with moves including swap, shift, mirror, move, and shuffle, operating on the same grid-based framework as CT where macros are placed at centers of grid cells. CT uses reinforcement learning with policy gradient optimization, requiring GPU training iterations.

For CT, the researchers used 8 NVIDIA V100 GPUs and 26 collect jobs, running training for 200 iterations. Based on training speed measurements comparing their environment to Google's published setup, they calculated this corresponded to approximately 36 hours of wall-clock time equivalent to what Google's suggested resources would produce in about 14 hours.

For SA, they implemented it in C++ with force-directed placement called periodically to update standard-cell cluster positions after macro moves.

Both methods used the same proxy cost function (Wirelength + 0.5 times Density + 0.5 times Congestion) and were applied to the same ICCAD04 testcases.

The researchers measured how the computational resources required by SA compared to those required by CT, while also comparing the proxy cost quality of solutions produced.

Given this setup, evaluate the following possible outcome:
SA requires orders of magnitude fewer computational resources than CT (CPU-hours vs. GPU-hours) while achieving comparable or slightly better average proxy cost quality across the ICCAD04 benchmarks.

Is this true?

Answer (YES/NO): NO